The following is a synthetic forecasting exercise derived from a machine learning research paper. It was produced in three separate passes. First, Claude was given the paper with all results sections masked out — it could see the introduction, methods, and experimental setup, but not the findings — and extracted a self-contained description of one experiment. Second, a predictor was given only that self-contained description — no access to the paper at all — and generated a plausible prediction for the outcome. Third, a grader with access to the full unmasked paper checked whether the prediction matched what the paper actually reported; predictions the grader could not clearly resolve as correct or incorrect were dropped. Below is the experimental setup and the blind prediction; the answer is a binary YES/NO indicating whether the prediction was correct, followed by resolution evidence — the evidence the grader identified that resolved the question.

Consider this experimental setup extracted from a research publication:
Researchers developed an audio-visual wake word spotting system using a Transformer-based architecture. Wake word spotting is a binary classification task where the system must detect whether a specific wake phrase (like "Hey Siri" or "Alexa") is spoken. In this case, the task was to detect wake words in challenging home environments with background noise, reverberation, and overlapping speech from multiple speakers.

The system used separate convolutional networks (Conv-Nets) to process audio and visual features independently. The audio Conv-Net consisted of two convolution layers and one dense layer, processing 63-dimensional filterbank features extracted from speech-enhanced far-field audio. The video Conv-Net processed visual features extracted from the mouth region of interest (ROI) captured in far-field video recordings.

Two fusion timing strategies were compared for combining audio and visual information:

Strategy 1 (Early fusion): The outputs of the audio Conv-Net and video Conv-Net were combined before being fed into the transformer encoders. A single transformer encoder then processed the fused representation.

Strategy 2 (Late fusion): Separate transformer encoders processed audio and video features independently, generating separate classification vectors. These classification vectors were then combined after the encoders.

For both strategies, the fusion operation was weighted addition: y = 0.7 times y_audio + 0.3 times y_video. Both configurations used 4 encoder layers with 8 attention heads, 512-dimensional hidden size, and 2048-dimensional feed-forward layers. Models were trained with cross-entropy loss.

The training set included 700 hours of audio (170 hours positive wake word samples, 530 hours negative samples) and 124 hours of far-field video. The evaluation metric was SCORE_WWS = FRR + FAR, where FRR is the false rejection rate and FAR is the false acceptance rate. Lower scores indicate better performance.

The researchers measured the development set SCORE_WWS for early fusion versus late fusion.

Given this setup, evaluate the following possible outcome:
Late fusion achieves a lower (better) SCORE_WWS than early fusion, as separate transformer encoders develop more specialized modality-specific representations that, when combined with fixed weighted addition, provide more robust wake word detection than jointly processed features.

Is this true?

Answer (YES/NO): YES